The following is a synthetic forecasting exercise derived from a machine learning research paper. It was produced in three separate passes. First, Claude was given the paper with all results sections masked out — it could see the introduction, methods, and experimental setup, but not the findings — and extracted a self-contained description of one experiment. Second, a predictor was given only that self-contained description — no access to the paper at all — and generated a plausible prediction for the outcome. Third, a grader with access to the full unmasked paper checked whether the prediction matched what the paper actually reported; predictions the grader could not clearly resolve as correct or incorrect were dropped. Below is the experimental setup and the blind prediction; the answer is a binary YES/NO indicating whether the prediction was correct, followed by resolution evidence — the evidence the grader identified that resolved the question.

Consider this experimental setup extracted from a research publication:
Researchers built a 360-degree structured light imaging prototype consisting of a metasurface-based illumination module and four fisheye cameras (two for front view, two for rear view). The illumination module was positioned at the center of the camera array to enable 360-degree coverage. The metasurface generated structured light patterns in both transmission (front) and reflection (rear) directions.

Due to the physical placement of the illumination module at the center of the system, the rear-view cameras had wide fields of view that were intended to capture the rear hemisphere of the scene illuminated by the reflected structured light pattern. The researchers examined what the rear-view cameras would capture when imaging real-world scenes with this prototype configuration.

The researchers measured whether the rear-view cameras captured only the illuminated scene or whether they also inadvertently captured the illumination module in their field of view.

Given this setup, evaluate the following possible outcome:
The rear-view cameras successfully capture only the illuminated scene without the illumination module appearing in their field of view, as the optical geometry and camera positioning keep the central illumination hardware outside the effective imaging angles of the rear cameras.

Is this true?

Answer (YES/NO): NO